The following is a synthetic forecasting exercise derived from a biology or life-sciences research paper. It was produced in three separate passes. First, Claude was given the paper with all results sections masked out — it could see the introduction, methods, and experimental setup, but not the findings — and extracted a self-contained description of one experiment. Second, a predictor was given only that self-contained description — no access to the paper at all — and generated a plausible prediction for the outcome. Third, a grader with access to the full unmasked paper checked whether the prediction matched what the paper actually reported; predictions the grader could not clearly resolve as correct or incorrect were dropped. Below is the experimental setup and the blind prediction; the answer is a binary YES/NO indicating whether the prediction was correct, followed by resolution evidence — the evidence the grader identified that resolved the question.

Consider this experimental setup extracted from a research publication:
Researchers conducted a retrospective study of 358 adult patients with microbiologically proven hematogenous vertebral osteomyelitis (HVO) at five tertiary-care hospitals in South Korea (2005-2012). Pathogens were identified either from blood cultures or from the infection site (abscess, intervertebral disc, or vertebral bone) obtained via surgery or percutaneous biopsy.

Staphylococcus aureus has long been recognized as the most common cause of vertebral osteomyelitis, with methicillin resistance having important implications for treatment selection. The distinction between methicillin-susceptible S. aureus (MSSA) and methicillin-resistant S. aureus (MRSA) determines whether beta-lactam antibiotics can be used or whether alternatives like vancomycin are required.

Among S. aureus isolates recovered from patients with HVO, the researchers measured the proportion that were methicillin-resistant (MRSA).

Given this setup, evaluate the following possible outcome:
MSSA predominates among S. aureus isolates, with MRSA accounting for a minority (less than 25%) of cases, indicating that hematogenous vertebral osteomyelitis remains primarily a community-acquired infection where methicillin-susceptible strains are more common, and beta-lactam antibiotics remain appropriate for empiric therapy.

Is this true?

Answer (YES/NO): NO